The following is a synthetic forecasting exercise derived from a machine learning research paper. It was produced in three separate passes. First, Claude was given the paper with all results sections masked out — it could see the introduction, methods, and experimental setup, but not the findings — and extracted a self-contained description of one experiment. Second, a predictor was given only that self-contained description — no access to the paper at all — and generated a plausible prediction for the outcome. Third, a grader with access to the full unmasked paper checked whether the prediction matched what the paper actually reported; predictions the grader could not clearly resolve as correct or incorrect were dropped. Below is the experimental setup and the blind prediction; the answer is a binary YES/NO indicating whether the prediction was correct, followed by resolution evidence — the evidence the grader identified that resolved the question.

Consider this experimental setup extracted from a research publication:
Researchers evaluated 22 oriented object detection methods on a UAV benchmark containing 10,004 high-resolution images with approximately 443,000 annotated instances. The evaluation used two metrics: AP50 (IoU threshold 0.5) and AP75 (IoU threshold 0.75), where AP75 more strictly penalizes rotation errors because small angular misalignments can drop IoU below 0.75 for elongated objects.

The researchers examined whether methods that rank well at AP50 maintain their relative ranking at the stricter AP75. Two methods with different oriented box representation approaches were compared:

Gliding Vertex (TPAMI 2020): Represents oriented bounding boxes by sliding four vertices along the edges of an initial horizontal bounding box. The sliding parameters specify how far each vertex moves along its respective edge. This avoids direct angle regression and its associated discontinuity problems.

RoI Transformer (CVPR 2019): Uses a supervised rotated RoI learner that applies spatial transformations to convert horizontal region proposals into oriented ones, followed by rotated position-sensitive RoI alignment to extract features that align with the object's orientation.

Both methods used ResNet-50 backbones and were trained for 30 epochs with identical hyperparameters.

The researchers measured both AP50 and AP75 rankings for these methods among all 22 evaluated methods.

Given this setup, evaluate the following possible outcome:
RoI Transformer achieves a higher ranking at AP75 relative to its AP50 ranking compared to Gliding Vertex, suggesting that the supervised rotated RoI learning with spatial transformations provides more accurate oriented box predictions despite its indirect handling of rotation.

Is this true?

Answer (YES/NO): YES